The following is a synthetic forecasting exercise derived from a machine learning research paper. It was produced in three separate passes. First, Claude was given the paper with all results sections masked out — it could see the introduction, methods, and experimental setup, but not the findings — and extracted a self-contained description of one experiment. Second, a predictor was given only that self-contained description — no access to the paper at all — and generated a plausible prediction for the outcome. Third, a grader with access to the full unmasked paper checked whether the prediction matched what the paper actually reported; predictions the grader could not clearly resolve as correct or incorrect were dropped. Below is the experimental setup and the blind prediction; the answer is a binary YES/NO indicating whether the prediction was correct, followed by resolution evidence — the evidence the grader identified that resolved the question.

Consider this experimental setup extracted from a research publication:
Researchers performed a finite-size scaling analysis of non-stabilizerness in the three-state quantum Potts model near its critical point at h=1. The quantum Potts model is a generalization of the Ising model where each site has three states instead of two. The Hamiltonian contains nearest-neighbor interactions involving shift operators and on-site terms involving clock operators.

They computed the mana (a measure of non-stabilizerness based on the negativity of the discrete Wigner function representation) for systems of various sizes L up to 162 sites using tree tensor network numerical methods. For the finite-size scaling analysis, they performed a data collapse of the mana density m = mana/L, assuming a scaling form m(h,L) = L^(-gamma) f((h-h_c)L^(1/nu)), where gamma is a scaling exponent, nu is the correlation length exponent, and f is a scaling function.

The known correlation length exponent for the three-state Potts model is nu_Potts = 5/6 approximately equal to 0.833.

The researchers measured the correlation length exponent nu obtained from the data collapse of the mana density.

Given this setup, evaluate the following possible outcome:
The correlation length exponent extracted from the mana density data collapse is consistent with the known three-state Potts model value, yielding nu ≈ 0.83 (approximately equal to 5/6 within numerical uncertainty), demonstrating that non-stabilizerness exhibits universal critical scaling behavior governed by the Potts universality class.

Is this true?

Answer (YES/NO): YES